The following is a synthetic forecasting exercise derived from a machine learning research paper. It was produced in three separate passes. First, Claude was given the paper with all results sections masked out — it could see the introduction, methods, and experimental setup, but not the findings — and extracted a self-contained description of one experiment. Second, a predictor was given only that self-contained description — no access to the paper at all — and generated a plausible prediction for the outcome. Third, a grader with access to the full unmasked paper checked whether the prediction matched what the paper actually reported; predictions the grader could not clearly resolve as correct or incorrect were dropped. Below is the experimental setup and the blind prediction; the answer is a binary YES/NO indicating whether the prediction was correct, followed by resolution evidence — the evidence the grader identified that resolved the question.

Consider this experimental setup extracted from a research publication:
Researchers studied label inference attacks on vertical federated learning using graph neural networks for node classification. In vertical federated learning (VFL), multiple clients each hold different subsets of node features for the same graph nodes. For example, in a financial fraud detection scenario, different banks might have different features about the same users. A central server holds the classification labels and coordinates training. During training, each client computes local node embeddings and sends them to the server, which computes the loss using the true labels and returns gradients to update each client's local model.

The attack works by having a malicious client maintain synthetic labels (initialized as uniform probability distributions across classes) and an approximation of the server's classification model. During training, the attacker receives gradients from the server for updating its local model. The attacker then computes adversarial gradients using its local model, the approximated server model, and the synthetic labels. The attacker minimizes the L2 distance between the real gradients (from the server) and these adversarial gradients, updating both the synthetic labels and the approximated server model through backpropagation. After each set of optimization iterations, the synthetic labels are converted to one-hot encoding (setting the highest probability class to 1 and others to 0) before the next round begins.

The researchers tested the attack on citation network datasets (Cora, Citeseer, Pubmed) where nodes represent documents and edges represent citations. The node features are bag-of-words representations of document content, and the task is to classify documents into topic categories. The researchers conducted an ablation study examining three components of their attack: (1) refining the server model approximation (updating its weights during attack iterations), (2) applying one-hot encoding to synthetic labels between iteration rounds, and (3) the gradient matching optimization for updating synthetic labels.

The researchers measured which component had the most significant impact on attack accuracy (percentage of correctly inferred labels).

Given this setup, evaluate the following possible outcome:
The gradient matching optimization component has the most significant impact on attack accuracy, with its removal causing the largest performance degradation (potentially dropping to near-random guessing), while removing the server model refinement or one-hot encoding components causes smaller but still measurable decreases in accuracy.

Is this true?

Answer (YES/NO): NO